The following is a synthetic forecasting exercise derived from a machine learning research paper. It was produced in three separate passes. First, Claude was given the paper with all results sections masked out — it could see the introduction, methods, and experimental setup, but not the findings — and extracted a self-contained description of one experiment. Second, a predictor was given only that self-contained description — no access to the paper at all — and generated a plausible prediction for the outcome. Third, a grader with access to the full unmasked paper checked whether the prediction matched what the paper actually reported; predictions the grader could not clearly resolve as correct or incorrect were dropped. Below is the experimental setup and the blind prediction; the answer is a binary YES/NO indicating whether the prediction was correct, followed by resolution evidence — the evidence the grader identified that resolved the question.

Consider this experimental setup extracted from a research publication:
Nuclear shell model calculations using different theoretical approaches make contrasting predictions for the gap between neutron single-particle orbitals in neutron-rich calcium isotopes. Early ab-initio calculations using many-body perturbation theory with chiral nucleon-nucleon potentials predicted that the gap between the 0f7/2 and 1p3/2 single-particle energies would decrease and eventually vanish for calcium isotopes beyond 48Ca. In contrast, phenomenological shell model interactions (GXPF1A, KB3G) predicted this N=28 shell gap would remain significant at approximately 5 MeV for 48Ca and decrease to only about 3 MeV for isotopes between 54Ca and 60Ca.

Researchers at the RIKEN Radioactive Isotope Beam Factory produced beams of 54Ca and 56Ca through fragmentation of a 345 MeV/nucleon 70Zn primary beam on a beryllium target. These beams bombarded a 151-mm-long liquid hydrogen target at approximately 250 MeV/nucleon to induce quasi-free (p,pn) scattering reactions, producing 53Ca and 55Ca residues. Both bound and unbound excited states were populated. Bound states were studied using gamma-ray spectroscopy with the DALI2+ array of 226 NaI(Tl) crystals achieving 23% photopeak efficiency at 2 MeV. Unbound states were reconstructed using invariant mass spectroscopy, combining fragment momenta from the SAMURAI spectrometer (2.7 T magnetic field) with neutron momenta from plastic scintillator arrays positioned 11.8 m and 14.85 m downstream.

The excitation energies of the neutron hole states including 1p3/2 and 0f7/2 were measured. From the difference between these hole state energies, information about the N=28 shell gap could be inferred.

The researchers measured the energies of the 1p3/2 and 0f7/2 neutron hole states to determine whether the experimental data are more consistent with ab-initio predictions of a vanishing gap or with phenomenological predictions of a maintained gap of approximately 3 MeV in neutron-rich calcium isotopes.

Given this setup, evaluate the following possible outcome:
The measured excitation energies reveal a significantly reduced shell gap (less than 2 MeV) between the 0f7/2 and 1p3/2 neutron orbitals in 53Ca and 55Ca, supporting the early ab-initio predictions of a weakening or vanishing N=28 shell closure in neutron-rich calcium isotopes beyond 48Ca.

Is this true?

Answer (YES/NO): NO